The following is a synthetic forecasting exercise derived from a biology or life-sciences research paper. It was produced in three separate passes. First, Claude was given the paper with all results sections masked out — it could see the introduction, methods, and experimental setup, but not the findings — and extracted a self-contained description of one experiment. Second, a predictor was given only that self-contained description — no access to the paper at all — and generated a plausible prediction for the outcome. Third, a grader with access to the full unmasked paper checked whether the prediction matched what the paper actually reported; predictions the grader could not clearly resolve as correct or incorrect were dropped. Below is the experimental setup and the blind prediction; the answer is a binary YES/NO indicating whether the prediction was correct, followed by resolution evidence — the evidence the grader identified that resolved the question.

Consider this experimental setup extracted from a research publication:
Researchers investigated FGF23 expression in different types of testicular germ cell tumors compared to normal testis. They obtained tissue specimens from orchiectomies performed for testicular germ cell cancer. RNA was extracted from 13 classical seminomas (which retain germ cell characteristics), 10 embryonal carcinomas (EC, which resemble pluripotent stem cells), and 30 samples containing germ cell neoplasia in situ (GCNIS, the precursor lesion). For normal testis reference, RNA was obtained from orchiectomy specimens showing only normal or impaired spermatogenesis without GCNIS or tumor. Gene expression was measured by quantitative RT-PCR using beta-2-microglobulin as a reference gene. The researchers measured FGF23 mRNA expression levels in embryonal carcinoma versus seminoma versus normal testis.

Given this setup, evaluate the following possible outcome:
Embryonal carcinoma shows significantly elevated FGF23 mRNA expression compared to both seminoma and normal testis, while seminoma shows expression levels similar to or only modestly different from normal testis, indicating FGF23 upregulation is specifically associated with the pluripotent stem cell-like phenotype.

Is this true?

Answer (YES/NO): YES